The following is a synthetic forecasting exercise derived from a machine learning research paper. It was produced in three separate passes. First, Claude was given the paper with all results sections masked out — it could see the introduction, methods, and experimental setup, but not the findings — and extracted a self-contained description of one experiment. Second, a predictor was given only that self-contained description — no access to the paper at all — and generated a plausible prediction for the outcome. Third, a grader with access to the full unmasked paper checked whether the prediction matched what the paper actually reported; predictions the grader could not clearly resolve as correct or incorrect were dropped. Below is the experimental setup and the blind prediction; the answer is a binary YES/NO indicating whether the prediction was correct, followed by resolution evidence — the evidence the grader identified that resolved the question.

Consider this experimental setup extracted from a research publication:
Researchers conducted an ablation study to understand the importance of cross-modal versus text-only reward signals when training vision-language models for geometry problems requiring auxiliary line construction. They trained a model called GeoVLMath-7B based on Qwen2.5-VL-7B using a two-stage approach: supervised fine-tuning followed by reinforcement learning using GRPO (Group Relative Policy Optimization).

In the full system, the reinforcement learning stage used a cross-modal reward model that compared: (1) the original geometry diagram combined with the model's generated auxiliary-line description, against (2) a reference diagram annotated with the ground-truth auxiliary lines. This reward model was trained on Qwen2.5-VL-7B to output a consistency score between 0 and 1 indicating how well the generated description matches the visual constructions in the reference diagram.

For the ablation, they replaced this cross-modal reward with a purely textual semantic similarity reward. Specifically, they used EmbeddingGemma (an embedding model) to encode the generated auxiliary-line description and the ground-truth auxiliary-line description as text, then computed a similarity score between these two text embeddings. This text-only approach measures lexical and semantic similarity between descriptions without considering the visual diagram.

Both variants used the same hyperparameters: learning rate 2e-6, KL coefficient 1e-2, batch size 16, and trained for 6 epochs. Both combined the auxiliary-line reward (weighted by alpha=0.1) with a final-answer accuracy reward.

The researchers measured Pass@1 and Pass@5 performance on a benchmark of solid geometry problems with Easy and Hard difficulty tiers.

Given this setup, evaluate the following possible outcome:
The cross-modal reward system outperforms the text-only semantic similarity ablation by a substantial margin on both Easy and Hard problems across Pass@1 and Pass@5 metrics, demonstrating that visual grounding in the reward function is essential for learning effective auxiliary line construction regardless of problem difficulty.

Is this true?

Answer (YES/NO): YES